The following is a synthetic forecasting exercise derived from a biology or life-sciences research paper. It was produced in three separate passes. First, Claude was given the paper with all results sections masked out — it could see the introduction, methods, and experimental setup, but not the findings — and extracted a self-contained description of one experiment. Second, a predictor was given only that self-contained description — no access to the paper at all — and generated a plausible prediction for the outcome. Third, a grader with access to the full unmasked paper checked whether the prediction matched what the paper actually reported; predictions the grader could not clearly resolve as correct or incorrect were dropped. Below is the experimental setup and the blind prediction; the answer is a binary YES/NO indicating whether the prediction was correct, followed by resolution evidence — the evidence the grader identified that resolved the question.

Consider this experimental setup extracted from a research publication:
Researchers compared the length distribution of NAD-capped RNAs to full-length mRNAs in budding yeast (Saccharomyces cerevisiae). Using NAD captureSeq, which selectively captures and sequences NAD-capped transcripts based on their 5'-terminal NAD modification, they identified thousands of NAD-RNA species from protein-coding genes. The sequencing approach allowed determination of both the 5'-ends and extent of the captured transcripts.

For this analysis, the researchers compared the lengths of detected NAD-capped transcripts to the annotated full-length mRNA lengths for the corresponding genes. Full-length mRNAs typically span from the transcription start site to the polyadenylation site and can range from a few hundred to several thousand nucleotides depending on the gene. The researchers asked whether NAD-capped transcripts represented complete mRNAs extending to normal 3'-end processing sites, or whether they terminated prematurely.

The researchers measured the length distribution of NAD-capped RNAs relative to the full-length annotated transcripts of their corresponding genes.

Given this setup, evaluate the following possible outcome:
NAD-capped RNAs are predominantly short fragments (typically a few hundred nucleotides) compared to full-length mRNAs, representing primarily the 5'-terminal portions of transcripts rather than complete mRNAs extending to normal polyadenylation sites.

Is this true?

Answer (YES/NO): YES